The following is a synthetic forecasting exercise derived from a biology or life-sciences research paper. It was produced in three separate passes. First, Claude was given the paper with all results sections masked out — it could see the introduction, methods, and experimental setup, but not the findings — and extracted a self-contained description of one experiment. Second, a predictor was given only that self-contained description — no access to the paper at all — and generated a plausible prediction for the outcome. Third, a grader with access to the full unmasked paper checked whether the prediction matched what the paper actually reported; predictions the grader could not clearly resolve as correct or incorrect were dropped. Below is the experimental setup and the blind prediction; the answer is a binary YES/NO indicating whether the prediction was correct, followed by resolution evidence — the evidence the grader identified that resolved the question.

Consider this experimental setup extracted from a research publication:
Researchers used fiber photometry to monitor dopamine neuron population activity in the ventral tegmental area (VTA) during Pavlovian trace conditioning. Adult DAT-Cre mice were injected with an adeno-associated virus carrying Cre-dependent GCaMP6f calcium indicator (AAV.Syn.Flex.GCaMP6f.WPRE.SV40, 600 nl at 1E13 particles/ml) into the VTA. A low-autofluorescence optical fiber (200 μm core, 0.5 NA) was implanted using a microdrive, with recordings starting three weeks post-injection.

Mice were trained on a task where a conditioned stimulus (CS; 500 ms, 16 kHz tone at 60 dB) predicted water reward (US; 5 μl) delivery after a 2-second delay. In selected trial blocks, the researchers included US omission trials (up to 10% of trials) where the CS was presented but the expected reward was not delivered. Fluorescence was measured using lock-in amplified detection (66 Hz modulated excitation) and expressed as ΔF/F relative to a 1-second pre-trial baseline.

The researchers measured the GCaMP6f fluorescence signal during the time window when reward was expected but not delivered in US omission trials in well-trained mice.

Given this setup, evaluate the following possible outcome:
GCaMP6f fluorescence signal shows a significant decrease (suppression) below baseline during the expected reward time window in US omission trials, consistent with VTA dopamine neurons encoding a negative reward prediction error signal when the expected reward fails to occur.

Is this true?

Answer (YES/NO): YES